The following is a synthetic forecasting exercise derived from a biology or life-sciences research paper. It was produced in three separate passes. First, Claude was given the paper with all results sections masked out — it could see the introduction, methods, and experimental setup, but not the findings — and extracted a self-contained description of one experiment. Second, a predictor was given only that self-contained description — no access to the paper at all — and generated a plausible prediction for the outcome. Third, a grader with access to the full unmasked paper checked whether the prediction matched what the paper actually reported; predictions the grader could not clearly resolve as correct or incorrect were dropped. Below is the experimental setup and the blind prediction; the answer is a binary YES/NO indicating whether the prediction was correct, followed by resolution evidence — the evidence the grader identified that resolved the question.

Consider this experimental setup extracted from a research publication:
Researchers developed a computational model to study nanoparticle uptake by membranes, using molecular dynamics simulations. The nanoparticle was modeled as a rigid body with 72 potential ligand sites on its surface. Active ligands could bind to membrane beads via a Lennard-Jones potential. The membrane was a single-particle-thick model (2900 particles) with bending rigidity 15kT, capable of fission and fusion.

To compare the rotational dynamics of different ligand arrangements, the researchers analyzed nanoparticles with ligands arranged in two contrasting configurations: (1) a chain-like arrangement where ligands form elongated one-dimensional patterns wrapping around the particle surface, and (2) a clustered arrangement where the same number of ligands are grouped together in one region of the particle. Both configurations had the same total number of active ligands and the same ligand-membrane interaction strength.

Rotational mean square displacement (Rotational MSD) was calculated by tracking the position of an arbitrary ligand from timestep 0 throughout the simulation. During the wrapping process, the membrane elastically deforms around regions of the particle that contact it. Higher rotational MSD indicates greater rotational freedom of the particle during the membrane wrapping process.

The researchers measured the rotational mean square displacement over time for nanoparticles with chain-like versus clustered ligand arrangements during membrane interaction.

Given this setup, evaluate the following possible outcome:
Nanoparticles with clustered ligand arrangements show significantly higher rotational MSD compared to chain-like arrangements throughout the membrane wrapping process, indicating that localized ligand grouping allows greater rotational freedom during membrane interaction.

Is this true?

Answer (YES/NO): NO